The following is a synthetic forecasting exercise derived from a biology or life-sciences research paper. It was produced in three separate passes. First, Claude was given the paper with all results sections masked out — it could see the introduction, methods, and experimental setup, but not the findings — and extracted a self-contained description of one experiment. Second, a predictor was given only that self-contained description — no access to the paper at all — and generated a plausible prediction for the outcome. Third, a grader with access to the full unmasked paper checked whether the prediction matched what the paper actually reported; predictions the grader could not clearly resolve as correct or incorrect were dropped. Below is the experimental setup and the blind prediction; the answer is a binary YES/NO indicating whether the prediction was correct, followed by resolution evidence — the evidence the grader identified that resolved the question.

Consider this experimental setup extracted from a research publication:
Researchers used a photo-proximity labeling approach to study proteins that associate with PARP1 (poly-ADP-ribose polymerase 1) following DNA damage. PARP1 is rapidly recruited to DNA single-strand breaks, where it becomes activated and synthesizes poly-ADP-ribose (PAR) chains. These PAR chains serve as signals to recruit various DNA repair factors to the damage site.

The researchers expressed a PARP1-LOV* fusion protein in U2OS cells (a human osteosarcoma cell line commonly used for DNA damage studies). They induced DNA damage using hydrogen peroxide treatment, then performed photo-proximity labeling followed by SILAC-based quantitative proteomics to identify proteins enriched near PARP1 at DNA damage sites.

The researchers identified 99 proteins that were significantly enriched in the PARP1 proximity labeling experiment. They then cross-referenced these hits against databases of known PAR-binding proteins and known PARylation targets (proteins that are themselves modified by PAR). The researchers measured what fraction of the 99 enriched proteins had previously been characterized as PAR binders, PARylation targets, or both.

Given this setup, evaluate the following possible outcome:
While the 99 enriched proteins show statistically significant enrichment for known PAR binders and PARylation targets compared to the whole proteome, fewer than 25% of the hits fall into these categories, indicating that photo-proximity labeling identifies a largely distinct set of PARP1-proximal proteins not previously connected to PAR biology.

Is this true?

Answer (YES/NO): NO